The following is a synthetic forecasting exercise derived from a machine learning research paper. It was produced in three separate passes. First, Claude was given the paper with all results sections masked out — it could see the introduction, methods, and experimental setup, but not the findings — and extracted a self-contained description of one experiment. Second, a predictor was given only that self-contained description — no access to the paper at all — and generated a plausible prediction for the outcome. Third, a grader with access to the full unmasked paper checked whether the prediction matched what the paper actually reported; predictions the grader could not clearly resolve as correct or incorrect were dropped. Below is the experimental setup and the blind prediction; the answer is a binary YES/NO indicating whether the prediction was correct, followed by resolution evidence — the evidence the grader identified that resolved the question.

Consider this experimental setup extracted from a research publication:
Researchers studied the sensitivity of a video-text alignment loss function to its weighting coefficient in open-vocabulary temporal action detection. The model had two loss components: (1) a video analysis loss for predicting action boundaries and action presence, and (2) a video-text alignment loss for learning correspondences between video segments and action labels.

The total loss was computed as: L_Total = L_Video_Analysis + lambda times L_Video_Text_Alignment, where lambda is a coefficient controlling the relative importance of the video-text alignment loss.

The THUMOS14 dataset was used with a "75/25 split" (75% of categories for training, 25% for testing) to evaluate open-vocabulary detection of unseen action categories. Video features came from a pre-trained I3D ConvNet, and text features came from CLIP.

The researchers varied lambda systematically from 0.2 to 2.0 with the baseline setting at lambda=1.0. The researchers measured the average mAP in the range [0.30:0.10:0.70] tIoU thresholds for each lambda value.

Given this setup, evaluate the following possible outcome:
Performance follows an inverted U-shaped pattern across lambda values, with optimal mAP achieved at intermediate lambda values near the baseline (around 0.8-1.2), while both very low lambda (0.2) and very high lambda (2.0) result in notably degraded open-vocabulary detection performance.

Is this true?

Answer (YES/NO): NO